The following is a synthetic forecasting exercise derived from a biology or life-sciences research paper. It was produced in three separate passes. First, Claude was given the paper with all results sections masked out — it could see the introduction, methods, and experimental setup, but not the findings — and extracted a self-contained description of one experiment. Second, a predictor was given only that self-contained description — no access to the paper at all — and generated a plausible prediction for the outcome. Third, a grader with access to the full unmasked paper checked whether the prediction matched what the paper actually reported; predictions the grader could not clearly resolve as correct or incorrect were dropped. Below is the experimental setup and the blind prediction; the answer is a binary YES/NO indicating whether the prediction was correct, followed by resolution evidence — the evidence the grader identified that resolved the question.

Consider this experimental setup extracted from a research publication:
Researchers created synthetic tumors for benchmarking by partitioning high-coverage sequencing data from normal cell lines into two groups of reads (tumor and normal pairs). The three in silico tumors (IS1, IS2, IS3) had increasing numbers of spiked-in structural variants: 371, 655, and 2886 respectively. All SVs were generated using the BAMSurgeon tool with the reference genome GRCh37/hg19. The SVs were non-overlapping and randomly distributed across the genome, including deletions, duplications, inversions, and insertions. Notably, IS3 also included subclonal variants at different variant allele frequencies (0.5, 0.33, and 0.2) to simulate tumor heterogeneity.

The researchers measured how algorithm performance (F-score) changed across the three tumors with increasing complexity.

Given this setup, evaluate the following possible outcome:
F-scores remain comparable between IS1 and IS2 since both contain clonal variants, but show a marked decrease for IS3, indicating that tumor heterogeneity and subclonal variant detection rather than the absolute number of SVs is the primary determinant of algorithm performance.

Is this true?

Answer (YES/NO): NO